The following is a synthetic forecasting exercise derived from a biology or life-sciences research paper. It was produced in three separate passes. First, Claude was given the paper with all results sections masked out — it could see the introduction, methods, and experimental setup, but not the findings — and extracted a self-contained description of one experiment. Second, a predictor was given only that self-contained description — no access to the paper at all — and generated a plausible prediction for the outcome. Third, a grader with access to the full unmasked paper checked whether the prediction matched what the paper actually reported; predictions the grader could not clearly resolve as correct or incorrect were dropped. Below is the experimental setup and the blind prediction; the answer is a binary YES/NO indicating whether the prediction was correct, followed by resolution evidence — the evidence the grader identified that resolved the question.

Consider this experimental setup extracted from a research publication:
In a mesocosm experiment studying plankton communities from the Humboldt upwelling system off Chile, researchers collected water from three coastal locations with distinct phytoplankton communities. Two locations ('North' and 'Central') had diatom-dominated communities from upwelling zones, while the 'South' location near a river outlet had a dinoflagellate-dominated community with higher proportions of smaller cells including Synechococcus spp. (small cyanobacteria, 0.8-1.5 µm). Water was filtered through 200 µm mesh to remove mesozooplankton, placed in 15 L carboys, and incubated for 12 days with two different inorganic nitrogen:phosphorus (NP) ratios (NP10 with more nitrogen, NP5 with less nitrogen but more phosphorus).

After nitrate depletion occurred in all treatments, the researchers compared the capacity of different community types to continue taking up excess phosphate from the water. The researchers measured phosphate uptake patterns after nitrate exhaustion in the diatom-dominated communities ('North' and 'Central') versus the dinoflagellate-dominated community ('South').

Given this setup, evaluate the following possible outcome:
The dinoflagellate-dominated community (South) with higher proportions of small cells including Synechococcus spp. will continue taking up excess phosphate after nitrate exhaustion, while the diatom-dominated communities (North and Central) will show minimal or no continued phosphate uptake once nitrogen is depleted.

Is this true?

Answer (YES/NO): NO